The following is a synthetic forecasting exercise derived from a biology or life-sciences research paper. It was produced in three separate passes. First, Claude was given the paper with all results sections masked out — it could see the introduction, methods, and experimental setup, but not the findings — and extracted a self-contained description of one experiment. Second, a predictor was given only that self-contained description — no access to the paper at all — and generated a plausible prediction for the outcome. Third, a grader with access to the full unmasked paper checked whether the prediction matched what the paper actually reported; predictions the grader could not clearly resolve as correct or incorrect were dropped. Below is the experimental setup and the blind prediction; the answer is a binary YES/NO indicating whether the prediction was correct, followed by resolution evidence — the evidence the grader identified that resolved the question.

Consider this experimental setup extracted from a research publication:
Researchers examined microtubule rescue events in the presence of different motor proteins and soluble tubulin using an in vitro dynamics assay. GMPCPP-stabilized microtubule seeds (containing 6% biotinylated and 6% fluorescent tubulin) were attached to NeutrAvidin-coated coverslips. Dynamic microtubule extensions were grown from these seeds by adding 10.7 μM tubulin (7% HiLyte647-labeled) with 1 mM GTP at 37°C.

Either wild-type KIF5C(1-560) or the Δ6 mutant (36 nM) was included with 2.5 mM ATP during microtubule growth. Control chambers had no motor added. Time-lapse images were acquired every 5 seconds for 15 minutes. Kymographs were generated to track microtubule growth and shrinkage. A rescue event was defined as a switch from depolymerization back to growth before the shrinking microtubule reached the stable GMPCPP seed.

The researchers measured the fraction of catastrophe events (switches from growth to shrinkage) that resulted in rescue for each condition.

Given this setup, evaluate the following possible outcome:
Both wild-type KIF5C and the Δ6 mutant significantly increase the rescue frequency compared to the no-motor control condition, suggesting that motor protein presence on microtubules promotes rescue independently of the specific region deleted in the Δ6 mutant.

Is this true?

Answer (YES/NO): NO